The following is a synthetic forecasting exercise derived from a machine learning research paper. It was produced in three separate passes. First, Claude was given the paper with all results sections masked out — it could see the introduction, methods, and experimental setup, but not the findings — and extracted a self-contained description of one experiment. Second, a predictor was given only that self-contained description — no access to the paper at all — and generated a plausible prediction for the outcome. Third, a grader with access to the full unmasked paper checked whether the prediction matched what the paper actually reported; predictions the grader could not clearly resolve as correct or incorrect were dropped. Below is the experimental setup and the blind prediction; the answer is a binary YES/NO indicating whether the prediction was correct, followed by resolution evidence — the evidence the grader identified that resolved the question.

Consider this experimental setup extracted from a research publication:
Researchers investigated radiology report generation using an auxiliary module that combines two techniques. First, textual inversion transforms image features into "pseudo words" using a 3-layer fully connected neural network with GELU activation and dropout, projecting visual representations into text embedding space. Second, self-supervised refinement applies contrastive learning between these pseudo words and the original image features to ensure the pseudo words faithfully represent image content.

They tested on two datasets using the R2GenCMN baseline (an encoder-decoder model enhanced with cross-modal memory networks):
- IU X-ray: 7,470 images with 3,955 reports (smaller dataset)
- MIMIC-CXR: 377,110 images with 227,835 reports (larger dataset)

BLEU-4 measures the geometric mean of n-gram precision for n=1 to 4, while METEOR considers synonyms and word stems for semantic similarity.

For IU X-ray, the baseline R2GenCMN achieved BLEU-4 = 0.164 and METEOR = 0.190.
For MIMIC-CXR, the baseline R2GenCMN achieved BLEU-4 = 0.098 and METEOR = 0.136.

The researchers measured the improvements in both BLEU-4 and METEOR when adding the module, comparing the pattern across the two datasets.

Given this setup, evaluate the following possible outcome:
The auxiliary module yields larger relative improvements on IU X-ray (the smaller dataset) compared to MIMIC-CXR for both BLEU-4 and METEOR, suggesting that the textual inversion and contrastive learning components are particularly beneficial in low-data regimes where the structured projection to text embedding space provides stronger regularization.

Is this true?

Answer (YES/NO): NO